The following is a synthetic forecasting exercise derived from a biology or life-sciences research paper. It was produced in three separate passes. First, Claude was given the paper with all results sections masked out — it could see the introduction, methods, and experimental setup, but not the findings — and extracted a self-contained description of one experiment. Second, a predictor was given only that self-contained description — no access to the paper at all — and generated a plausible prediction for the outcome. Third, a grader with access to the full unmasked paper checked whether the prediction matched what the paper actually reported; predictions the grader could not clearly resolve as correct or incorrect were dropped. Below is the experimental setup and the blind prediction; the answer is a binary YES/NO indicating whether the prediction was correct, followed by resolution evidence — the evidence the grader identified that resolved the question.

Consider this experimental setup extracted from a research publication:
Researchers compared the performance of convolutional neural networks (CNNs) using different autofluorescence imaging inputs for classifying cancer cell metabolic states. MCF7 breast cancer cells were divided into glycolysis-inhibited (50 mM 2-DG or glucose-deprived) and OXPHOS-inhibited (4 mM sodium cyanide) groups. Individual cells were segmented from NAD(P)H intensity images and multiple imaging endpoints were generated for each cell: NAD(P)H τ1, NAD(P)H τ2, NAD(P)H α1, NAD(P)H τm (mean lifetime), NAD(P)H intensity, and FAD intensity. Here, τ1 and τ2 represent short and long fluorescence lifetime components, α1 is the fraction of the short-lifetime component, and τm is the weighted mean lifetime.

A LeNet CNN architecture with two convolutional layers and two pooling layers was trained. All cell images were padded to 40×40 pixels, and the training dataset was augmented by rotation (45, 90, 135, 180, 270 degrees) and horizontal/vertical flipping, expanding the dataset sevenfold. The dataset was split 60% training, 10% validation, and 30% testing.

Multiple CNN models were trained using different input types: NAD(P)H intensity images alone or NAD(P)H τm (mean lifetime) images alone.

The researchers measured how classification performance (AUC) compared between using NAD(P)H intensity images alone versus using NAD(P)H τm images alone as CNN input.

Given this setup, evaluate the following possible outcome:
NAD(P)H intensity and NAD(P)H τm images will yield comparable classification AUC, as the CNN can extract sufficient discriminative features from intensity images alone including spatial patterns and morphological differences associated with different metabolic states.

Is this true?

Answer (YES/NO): NO